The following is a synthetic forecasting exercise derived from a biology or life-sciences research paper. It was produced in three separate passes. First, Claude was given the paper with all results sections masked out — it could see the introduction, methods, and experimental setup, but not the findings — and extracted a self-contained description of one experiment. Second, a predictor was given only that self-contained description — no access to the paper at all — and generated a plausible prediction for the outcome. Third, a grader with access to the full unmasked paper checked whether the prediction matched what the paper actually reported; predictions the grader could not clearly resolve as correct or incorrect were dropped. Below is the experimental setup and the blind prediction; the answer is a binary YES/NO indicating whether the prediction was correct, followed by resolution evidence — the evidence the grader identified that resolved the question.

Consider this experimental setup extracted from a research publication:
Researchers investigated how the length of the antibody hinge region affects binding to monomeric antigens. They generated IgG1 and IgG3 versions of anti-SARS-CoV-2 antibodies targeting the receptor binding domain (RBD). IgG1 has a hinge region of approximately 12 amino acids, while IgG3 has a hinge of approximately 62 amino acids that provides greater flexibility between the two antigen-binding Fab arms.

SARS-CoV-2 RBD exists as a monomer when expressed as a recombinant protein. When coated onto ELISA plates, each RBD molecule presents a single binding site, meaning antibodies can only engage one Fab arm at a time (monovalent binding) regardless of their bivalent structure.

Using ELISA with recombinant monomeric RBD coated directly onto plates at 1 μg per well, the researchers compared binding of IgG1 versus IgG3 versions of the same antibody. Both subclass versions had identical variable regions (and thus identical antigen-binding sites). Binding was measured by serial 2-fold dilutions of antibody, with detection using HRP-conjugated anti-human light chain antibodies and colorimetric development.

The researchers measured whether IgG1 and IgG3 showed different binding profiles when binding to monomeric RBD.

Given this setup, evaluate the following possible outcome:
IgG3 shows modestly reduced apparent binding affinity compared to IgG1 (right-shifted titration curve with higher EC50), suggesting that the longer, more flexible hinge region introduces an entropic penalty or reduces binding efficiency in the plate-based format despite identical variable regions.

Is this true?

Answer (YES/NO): NO